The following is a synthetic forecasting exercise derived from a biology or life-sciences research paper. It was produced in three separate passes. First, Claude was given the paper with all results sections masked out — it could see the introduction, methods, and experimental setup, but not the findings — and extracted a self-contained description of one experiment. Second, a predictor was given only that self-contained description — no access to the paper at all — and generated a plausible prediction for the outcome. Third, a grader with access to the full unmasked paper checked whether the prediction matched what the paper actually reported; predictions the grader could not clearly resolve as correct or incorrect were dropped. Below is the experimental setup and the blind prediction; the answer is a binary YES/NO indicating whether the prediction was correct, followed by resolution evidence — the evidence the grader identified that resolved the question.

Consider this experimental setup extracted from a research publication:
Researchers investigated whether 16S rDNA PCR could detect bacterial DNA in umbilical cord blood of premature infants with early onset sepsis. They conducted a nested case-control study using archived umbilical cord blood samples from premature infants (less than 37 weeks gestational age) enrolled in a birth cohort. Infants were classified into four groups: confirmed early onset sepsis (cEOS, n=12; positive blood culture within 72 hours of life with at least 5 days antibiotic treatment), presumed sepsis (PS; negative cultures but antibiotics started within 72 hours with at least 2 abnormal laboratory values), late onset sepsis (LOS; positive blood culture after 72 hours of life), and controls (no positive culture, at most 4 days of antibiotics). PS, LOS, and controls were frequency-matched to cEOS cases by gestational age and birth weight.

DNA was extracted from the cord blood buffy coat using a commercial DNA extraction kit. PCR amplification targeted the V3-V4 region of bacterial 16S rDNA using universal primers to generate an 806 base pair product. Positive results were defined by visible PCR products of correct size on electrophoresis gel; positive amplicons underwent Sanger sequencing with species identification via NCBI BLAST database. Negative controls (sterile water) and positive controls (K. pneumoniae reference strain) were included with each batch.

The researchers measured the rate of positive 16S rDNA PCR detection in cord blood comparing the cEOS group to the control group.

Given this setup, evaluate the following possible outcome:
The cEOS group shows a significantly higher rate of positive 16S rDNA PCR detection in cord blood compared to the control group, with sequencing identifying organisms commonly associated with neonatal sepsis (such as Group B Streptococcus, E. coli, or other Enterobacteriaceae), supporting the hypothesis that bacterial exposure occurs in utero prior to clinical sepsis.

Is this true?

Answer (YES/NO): YES